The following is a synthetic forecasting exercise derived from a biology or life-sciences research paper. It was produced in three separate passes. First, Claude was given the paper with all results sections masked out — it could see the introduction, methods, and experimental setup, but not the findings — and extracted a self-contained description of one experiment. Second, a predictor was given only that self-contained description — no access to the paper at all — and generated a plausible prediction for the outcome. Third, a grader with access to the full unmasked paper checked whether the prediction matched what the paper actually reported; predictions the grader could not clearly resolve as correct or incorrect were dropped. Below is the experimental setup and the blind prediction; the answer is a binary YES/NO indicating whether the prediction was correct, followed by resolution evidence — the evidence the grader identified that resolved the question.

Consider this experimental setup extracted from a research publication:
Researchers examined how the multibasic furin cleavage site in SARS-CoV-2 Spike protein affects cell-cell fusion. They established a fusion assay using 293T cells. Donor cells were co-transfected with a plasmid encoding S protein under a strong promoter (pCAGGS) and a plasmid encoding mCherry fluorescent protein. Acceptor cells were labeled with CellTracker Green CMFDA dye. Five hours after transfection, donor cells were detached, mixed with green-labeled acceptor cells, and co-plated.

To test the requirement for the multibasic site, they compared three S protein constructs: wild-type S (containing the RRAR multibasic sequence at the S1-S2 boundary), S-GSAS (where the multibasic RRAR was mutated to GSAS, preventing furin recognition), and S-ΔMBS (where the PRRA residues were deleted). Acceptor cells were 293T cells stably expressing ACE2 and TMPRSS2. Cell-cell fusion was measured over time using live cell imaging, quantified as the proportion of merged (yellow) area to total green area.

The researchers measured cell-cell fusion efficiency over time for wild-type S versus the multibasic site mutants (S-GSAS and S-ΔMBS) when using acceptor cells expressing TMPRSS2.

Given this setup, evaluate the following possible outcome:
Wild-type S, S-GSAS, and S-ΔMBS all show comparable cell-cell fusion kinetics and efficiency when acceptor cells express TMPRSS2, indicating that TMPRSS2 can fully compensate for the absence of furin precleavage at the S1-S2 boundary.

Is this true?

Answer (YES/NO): NO